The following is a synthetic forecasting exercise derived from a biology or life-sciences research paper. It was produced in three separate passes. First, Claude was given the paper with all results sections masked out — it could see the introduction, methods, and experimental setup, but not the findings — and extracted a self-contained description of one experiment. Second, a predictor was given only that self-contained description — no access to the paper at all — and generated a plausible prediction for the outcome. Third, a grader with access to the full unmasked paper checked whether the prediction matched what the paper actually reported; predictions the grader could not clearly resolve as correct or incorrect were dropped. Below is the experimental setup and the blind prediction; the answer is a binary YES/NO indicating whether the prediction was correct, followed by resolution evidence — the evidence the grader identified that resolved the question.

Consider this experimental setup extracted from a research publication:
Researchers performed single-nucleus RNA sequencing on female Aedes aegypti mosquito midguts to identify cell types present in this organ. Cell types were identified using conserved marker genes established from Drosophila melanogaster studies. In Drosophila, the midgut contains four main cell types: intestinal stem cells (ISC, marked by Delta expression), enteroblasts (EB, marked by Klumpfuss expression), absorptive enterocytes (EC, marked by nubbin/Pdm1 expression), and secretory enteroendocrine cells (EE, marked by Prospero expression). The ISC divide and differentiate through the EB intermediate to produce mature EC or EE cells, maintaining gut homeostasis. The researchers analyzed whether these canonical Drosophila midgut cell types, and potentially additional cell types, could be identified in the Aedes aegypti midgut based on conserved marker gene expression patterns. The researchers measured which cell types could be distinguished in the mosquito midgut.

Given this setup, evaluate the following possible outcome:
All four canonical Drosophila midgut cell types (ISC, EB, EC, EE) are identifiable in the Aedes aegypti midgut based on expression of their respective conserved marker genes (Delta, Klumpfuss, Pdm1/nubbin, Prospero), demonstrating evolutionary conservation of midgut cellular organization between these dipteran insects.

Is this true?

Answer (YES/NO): YES